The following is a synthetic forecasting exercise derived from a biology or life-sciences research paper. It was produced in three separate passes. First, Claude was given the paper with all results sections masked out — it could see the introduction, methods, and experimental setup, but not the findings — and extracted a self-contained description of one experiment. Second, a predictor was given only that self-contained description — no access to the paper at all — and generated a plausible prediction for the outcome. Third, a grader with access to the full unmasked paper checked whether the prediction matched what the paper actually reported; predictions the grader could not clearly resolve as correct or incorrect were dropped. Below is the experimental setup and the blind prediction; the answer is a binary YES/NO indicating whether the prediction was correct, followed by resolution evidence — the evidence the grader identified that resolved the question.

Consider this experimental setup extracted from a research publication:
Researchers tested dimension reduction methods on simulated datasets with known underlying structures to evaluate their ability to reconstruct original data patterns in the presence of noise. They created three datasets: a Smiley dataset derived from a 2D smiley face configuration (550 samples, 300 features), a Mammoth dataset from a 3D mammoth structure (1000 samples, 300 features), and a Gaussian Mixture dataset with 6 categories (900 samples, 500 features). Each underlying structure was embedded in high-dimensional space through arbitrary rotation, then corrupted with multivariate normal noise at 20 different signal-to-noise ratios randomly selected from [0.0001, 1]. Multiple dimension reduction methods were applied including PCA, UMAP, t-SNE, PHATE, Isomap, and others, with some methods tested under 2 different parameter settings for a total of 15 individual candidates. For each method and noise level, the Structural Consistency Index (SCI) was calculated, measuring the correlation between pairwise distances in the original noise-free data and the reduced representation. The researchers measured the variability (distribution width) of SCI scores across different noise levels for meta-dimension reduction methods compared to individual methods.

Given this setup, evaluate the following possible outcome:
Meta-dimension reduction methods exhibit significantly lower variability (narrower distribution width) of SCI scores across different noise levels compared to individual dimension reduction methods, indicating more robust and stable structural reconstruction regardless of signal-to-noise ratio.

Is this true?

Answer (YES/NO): NO